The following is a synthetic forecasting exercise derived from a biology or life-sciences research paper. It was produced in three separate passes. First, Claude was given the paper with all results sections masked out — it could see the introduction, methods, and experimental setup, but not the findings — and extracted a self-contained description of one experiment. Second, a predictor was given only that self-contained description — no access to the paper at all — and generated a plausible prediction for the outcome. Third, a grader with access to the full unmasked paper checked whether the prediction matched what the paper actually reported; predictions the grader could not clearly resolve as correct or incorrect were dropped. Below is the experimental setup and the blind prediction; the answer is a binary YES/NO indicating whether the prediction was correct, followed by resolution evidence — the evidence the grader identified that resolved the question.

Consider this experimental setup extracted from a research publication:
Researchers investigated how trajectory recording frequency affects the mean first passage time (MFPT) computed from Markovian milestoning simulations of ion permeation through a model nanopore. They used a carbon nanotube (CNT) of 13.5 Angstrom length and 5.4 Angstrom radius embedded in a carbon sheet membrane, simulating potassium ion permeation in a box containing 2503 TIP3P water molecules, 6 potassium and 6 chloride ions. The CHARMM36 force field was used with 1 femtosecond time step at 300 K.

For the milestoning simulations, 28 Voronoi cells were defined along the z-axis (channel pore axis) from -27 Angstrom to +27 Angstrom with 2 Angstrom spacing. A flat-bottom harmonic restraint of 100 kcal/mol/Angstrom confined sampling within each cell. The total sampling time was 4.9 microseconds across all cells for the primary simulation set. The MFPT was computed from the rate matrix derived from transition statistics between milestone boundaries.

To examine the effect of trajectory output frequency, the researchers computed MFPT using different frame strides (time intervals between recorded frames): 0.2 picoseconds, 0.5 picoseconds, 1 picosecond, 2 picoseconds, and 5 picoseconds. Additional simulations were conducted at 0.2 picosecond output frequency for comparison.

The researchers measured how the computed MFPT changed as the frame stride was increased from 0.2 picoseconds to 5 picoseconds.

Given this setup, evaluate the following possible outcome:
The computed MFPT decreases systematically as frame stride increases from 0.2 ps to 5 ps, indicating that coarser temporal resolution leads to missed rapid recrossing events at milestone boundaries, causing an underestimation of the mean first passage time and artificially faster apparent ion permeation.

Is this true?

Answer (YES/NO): NO